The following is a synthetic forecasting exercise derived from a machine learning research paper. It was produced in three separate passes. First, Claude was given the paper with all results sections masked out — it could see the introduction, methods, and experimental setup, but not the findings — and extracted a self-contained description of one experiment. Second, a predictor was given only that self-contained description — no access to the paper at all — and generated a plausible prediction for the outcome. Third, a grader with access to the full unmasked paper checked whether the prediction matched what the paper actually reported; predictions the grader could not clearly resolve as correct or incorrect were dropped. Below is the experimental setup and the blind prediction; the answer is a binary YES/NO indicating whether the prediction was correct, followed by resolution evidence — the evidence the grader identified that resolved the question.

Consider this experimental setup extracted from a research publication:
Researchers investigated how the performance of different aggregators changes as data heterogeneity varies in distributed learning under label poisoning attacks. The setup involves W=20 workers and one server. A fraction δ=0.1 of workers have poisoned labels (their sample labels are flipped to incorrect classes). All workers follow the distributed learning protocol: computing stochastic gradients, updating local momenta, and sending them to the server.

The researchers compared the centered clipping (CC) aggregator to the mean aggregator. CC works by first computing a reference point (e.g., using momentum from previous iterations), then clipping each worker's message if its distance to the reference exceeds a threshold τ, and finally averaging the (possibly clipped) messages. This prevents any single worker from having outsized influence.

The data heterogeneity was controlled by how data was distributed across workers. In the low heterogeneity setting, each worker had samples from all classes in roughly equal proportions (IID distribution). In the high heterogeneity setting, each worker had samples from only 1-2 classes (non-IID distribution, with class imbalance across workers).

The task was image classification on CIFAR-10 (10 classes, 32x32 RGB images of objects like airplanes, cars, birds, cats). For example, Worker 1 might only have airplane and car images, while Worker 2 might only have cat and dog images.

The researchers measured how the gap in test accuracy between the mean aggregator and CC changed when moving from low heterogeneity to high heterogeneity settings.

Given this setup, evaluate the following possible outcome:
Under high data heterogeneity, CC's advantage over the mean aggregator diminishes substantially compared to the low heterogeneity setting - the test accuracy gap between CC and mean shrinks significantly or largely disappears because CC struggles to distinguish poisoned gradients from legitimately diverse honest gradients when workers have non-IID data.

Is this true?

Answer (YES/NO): YES